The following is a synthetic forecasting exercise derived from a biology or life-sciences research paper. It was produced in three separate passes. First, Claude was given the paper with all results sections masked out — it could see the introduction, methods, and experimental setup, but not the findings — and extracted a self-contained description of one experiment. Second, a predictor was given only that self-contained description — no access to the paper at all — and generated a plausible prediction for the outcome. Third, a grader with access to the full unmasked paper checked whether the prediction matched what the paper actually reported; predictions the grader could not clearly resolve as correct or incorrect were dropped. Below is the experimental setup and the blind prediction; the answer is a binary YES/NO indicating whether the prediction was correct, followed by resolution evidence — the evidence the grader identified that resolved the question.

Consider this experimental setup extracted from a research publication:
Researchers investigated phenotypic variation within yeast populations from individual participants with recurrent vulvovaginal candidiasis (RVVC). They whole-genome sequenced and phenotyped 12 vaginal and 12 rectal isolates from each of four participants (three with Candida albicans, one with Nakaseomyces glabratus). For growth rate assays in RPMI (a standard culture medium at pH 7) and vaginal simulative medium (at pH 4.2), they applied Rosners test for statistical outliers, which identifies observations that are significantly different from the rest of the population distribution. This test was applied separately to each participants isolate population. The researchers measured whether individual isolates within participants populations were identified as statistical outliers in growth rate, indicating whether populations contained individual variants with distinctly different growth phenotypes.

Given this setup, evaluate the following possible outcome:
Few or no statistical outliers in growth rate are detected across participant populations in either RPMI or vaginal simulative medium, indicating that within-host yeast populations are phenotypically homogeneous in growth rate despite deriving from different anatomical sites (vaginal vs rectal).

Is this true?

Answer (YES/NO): NO